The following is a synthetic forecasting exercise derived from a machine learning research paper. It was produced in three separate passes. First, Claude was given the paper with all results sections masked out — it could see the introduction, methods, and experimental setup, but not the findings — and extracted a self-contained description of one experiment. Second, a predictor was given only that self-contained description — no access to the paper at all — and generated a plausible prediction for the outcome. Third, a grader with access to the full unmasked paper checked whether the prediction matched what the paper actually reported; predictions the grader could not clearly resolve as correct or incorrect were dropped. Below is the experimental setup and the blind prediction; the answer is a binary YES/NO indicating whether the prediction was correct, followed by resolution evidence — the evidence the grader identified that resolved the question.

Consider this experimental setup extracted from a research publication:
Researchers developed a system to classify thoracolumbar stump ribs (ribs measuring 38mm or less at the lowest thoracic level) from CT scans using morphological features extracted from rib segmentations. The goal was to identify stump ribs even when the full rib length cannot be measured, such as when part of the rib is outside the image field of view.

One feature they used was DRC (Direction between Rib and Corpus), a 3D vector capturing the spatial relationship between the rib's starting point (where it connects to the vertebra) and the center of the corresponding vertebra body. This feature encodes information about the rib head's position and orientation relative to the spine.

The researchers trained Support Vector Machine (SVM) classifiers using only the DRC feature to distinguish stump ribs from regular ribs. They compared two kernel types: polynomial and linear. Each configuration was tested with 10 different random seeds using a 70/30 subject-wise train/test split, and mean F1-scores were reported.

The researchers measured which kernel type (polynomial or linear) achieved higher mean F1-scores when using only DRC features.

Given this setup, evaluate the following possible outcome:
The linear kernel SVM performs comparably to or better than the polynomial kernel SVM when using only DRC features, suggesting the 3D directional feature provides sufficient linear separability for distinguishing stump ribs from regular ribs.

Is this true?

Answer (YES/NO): YES